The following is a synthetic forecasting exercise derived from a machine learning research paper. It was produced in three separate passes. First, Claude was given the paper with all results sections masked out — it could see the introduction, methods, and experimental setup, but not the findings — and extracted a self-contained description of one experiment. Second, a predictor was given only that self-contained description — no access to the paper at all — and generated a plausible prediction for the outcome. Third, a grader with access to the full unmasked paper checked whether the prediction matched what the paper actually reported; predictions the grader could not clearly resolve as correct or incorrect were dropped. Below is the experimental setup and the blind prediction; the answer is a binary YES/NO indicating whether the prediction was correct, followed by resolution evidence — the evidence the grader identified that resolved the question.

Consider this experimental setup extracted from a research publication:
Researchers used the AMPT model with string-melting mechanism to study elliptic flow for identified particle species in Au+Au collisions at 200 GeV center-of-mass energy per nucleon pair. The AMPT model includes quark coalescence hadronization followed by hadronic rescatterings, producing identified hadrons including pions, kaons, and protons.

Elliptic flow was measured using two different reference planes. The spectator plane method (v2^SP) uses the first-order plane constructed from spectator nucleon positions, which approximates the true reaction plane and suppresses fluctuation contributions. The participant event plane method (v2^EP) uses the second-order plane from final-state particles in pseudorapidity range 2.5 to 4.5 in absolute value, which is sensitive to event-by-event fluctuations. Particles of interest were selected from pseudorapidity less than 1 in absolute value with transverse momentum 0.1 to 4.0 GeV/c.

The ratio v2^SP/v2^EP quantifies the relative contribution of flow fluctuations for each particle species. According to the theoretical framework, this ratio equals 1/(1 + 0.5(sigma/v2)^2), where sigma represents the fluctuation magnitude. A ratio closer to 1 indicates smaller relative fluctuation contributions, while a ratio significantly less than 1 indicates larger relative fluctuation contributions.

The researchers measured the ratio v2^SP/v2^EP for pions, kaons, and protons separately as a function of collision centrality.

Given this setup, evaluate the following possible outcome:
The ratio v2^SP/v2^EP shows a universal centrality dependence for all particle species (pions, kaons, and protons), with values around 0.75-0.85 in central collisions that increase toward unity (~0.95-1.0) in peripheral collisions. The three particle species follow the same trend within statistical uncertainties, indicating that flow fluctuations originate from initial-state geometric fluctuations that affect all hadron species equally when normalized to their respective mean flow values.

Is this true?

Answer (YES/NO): NO